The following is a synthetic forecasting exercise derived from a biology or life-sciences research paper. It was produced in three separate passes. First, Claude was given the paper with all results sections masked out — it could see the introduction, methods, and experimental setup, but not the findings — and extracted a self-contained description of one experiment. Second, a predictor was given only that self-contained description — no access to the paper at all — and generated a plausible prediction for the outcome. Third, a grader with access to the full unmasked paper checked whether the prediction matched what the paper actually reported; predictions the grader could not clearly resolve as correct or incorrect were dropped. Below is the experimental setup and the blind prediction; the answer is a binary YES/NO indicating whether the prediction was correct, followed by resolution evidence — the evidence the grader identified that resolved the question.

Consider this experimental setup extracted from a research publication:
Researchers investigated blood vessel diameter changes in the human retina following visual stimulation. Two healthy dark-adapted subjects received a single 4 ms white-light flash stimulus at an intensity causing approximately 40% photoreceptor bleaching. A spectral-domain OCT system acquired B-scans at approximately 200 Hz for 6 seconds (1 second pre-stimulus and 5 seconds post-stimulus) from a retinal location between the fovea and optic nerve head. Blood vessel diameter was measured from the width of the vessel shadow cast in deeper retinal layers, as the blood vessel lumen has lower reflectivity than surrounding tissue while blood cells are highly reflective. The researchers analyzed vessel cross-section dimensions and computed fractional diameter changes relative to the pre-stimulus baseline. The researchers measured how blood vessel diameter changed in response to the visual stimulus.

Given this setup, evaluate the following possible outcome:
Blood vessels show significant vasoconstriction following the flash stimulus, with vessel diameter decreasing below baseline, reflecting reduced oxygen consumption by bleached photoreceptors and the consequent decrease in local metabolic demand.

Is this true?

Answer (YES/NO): NO